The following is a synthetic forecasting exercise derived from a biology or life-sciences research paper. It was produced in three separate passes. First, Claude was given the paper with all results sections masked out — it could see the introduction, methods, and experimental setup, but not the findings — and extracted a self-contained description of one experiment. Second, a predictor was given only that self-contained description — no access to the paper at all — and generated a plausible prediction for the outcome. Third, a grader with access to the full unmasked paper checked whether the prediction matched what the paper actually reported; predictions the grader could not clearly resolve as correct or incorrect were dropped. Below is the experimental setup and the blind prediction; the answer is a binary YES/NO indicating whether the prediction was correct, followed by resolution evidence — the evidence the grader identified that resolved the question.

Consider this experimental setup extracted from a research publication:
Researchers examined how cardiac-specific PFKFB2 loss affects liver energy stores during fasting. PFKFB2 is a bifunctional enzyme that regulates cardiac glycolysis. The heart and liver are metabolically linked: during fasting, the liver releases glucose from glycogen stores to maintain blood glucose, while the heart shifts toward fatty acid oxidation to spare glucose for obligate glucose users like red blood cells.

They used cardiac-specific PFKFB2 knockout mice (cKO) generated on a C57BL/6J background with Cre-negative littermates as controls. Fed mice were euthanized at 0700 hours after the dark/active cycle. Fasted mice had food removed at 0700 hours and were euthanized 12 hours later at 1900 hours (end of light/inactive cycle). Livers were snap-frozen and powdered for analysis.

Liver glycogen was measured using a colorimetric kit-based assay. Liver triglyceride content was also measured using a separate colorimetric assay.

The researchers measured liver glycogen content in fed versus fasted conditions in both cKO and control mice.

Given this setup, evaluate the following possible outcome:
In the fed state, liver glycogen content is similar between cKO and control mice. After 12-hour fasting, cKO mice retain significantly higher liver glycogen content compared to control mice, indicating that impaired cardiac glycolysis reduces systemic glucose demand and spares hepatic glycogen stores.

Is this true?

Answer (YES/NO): NO